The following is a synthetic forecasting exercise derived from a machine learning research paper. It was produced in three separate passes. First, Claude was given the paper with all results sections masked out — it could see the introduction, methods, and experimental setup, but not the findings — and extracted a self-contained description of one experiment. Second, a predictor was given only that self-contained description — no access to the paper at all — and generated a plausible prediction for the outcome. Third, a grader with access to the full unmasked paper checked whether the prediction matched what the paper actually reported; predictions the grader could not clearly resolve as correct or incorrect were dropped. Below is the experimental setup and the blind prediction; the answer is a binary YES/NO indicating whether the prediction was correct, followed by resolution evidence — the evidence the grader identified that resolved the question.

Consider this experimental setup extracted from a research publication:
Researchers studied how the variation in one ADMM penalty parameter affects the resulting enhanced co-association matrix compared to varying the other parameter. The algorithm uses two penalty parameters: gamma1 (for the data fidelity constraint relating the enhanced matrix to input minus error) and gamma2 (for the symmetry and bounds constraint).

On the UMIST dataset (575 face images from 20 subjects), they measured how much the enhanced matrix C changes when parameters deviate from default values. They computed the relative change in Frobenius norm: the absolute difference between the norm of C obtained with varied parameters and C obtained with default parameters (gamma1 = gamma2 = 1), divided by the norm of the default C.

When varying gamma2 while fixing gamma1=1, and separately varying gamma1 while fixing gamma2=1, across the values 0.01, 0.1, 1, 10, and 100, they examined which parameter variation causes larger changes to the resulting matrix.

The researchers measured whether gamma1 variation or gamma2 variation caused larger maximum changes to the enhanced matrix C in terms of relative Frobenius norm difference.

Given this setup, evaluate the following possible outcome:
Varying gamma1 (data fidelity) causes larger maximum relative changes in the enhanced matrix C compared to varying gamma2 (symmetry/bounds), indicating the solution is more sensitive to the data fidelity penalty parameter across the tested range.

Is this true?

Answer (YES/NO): NO